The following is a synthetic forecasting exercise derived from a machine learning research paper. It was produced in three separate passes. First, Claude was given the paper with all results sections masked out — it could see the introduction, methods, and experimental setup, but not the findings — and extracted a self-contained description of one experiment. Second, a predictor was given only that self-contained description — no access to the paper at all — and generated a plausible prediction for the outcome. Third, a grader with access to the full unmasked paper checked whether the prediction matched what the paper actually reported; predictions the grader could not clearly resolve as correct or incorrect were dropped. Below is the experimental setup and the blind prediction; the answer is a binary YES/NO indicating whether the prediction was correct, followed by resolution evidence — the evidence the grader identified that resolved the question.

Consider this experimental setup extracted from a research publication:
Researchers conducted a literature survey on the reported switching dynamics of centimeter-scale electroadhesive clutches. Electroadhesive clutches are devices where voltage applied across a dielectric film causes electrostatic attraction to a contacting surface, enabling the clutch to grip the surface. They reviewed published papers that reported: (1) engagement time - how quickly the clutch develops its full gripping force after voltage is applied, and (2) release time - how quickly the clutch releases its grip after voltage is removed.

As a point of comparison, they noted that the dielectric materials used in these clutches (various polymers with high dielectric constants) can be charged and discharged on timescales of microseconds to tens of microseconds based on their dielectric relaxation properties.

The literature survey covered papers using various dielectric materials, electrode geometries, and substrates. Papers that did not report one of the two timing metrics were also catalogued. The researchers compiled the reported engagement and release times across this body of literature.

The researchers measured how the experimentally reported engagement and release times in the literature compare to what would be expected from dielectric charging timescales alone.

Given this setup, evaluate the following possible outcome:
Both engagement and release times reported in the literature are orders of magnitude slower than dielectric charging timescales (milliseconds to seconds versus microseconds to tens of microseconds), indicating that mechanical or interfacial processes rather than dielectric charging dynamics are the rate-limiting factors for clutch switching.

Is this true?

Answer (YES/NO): YES